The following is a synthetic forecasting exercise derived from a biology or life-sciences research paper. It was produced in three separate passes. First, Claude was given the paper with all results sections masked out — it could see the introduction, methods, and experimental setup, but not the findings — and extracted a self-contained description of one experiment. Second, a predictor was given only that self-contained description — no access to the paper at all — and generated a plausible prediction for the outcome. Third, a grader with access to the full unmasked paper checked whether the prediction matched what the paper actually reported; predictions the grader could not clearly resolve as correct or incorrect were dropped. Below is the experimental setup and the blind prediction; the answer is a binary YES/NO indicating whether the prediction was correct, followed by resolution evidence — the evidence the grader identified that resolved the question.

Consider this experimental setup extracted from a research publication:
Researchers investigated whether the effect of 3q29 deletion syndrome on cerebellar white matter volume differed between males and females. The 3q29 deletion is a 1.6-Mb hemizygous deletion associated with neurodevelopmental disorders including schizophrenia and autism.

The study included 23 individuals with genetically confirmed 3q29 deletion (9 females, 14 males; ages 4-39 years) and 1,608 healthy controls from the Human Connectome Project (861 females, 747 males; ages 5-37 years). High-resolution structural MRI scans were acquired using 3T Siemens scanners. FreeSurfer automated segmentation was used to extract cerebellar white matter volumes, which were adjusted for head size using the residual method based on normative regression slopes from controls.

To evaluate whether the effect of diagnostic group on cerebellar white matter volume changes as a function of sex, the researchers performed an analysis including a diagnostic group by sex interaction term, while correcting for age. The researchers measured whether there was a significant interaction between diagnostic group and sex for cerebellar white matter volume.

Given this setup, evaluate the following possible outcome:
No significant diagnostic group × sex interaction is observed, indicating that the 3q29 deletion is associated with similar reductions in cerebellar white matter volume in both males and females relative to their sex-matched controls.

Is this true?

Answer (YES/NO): NO